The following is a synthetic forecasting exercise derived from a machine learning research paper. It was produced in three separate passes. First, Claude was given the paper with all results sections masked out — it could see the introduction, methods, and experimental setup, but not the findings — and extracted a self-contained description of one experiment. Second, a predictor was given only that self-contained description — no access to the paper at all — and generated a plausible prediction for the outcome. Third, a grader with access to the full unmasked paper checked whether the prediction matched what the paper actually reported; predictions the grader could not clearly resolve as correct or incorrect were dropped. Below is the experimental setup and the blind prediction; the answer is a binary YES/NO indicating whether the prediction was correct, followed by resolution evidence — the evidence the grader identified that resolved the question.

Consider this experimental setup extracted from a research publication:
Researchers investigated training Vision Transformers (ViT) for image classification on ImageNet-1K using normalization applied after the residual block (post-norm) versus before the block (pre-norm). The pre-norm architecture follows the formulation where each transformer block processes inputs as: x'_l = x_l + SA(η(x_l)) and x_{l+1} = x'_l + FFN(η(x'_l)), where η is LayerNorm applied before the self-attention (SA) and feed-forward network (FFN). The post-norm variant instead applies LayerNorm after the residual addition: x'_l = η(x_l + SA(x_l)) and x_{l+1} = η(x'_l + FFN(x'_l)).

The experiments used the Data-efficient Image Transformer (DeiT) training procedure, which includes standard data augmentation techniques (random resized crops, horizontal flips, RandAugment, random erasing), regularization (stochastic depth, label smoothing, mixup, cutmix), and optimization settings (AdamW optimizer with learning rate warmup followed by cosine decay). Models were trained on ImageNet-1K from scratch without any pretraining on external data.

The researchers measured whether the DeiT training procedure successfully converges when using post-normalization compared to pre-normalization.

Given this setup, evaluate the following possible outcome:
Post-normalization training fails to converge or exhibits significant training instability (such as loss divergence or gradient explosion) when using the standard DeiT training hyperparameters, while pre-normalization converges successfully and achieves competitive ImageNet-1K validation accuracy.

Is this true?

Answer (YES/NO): YES